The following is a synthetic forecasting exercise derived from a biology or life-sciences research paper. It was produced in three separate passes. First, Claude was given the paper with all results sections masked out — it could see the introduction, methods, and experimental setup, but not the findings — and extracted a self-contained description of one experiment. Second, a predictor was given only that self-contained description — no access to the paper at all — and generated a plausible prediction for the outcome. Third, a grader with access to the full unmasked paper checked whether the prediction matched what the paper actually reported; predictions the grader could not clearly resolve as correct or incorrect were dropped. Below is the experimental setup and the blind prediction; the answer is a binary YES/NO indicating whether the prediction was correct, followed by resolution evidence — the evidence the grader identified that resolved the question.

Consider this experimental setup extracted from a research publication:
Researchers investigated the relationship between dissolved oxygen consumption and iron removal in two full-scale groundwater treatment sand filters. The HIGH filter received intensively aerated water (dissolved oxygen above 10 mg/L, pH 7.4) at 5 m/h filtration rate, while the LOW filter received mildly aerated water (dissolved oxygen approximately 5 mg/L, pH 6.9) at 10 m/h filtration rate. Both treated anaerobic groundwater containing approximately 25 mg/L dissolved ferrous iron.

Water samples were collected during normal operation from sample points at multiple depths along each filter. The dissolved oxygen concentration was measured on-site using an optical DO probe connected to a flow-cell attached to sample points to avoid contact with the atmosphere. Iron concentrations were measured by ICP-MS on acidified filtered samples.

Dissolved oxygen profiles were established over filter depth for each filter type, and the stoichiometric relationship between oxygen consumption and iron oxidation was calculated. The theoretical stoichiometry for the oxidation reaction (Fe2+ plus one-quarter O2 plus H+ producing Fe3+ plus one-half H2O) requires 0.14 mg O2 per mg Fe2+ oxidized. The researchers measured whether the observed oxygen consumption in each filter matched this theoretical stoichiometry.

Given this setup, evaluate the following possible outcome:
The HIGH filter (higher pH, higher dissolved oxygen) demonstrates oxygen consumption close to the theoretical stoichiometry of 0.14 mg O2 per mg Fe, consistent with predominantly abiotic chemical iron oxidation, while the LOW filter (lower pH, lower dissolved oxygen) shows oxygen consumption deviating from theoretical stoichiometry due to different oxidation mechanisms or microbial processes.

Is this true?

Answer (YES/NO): NO